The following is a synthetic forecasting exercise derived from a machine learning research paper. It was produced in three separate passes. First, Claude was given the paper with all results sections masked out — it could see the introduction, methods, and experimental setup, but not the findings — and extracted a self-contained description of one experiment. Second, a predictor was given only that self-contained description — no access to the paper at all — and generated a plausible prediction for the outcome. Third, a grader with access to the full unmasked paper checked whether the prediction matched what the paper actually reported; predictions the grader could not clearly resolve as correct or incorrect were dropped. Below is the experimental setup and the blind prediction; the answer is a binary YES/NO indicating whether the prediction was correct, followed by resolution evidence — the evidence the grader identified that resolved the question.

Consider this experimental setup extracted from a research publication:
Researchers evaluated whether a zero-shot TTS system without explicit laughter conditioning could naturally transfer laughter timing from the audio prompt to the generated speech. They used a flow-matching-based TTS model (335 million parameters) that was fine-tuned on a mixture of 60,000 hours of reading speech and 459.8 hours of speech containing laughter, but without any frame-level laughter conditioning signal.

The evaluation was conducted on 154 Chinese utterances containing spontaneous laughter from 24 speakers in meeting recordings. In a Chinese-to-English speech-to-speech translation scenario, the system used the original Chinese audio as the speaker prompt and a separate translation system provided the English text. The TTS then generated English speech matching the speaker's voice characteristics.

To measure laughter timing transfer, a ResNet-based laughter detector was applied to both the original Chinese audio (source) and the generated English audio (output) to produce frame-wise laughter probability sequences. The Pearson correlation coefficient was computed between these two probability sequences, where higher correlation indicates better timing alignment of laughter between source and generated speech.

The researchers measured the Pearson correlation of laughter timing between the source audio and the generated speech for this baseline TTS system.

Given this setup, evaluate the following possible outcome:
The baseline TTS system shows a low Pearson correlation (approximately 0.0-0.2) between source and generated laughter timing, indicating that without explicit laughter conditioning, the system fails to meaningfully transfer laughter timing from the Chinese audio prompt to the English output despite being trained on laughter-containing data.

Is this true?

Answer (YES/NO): YES